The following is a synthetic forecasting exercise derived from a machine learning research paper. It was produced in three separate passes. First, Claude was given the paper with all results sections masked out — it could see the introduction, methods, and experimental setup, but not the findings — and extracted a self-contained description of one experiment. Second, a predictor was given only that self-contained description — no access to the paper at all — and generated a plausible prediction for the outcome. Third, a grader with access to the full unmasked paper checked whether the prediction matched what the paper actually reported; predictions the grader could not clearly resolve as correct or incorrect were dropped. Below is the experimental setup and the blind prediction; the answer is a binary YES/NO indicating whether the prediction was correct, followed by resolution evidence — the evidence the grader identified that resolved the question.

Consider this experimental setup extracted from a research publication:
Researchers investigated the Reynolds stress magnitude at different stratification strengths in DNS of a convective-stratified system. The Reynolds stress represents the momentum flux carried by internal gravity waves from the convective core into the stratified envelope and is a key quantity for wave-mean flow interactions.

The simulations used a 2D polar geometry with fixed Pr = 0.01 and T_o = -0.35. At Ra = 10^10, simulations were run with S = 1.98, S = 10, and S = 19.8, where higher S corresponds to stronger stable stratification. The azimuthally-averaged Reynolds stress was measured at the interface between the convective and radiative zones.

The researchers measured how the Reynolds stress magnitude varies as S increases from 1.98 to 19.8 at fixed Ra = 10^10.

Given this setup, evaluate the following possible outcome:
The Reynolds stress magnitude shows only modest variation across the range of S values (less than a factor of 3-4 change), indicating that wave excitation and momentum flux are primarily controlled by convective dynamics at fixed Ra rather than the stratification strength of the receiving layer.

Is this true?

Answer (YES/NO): YES